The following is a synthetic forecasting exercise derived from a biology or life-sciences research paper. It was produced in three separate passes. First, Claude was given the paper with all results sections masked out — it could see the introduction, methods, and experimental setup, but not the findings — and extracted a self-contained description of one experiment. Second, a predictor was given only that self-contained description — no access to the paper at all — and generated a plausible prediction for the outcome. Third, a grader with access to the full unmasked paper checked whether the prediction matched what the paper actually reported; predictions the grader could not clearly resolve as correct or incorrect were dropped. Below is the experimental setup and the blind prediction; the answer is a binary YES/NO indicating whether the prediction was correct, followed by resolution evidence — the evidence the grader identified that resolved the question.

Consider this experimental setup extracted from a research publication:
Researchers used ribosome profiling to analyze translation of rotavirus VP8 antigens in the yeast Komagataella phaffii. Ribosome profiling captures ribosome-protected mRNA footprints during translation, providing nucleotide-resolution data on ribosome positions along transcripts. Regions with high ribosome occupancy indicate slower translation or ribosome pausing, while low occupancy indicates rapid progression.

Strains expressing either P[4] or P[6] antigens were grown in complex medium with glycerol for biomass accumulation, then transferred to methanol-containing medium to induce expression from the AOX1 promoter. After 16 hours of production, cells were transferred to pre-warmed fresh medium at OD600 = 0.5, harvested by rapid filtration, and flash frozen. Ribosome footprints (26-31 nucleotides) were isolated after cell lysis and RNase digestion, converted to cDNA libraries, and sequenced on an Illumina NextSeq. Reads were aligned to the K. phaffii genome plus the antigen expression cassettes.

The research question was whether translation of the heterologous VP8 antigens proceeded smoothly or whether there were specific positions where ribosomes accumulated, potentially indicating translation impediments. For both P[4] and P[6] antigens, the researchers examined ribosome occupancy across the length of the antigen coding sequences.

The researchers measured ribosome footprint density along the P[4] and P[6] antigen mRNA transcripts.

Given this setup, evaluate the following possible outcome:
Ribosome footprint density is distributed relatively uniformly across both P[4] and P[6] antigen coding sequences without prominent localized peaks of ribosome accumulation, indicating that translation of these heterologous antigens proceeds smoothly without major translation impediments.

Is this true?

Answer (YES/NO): NO